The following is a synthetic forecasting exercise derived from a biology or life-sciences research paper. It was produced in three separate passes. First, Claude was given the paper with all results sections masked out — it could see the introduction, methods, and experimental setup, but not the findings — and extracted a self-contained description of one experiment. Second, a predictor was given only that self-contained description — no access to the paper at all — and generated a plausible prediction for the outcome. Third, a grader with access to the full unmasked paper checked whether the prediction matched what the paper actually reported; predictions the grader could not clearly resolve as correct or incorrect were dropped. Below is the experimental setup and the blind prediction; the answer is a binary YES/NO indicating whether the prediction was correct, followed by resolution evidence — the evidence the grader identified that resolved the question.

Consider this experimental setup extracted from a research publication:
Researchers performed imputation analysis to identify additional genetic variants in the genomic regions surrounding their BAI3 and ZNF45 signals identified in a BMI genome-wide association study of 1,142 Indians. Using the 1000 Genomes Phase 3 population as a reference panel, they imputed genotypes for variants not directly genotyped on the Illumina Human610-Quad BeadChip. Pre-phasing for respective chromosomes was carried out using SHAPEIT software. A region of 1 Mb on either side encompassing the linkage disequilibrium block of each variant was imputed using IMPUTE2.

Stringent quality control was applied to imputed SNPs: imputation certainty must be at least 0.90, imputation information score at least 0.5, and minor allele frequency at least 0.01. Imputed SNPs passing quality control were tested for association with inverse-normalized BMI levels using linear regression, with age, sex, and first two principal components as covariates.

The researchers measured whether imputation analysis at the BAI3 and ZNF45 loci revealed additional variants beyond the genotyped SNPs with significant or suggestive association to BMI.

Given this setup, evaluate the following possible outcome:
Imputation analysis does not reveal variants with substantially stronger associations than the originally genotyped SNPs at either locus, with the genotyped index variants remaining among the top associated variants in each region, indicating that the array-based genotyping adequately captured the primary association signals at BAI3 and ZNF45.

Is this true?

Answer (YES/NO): NO